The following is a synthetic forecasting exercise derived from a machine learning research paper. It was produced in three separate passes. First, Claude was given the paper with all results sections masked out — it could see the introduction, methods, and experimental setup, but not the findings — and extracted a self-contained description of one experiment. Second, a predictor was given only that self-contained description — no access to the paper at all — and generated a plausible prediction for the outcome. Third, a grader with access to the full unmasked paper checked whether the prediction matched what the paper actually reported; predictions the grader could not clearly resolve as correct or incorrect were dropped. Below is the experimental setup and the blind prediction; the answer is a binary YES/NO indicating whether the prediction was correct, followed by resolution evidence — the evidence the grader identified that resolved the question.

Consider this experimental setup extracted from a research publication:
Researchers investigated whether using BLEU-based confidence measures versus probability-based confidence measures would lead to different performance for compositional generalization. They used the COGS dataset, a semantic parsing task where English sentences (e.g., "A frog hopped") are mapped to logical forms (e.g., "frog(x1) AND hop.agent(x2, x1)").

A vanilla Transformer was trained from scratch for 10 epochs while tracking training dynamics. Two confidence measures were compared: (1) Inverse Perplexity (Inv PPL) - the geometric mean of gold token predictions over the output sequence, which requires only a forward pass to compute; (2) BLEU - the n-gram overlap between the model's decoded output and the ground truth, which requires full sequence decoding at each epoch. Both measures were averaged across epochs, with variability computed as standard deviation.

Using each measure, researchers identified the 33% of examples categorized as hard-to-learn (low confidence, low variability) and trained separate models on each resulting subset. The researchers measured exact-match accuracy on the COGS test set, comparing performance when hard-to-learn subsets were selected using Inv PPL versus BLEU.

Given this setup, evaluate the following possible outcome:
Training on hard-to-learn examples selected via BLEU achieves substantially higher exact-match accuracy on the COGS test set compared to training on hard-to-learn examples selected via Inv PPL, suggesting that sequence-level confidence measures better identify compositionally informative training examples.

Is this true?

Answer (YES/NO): NO